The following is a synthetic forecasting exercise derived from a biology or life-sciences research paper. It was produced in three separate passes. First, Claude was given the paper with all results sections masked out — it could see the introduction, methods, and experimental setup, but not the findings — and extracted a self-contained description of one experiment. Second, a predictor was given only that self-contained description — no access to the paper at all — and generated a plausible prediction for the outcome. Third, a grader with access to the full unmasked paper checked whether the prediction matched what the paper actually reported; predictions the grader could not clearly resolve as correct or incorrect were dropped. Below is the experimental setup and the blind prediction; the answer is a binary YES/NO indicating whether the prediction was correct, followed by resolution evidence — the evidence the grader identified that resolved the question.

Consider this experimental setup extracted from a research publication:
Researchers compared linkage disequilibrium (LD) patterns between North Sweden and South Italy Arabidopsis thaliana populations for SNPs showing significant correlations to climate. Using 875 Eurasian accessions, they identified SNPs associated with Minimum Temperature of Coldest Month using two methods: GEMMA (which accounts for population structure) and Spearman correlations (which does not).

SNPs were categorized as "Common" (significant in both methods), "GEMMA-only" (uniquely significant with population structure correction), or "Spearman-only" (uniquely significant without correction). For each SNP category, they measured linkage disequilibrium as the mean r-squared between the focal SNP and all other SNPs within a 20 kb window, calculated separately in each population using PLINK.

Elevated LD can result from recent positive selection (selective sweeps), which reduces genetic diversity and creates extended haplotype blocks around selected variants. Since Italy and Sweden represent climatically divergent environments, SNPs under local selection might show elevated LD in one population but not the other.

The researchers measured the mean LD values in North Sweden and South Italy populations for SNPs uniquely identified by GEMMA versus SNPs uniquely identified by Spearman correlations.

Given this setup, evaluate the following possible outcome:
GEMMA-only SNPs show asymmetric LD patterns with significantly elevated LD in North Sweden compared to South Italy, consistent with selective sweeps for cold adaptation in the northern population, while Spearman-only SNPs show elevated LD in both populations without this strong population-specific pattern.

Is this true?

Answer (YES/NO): NO